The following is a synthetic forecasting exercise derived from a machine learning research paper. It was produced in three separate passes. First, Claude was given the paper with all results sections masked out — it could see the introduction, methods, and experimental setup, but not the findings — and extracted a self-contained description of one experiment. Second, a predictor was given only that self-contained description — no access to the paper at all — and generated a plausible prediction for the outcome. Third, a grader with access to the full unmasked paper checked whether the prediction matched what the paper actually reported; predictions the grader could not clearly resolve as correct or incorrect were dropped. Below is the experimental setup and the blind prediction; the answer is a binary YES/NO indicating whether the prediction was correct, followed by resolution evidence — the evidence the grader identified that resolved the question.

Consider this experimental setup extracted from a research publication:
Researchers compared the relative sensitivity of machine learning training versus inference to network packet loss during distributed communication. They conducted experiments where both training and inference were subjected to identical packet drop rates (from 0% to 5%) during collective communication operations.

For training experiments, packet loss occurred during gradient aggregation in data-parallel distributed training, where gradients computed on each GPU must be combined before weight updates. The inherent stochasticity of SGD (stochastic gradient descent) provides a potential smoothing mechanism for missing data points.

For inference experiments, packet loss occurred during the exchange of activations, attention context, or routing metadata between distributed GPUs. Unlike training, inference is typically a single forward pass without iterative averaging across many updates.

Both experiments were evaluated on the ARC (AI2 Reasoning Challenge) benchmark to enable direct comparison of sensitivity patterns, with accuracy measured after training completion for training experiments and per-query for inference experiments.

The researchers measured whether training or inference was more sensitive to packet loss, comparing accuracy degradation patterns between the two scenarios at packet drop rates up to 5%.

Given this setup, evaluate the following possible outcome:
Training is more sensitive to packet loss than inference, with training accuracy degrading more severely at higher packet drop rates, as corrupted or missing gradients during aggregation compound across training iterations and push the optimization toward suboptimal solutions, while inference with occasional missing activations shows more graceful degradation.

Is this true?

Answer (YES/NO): NO